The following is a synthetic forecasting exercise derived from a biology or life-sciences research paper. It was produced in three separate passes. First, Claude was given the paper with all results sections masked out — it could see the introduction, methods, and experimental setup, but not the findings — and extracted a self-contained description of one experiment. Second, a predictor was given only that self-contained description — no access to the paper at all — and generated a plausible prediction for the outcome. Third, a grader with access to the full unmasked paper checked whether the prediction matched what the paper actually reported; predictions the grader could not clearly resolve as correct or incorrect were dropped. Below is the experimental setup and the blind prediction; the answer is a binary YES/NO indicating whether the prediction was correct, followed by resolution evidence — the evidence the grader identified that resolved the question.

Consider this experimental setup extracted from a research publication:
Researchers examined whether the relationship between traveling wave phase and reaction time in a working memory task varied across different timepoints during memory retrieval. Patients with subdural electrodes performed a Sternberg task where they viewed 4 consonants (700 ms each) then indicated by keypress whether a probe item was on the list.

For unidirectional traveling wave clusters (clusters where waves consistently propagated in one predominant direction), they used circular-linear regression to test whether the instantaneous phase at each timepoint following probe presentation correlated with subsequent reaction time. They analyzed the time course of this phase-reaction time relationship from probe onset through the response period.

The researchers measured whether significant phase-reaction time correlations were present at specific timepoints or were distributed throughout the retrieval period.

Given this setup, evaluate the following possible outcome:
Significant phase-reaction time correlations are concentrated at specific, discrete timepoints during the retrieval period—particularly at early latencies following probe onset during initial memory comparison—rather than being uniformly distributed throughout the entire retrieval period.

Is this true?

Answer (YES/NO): NO